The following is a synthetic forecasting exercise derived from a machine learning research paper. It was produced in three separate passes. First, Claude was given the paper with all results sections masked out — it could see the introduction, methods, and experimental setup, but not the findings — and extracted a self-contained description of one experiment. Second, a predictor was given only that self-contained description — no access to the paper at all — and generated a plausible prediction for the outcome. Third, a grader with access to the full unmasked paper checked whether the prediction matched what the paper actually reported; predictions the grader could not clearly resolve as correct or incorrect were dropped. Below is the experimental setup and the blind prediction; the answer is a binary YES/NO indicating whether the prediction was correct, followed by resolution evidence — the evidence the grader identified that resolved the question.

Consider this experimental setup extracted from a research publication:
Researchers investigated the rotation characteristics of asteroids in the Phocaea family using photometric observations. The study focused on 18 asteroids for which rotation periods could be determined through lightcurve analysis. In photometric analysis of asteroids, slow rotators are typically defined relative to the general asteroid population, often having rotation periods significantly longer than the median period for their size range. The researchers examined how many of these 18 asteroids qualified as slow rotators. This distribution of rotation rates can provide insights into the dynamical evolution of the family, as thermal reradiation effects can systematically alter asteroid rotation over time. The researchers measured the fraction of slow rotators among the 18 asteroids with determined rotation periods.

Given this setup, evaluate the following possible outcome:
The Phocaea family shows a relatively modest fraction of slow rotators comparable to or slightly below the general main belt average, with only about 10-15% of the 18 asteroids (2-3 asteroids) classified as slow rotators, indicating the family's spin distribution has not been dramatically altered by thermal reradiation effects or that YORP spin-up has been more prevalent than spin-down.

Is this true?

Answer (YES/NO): NO